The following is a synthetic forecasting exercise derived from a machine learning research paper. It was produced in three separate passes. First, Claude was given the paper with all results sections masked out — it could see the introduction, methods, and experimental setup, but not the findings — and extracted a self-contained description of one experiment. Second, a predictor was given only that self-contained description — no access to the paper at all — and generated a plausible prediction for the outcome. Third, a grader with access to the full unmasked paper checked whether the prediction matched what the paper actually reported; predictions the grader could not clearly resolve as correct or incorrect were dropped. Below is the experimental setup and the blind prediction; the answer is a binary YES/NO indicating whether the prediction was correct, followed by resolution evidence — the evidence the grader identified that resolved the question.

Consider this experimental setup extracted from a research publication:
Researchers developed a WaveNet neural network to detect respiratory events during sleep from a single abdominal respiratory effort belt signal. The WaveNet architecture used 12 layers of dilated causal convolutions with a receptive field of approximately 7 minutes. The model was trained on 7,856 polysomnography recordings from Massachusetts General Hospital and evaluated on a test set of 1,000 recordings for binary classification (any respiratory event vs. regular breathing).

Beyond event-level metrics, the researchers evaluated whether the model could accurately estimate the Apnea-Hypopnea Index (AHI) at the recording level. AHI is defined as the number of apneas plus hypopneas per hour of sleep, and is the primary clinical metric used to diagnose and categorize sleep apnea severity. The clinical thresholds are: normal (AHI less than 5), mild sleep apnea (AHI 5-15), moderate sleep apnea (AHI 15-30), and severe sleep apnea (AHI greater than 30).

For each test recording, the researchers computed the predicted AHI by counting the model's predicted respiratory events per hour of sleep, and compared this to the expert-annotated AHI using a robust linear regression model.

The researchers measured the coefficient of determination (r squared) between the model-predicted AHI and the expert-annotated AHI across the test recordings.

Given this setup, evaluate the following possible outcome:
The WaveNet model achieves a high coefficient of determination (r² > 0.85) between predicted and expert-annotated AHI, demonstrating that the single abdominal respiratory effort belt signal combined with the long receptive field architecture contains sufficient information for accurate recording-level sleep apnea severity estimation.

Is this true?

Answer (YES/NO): YES